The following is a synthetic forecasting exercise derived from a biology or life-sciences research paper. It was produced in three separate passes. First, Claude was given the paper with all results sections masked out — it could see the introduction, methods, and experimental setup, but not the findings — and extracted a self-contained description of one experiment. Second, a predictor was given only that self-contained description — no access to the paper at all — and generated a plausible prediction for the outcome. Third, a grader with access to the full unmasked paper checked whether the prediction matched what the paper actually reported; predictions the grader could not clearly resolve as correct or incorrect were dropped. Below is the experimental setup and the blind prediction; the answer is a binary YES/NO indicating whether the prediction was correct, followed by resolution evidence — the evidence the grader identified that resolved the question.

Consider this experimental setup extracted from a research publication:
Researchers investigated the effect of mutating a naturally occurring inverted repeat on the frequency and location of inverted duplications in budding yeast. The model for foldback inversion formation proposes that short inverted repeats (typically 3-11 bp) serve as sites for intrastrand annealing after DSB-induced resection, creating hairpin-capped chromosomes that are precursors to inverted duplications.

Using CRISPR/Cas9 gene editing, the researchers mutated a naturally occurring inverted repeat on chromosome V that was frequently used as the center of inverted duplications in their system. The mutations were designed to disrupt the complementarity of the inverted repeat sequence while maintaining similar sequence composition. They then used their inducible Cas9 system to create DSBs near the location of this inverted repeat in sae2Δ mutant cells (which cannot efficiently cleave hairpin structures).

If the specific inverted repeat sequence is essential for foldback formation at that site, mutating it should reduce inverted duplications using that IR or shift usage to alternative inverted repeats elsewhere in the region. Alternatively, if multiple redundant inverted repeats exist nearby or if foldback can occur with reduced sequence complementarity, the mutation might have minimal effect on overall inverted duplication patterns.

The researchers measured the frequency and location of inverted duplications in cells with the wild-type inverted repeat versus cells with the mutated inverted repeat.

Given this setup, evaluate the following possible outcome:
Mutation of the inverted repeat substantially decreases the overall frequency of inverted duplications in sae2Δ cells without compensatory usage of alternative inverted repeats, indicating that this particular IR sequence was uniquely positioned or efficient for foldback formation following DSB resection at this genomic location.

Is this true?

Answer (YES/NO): NO